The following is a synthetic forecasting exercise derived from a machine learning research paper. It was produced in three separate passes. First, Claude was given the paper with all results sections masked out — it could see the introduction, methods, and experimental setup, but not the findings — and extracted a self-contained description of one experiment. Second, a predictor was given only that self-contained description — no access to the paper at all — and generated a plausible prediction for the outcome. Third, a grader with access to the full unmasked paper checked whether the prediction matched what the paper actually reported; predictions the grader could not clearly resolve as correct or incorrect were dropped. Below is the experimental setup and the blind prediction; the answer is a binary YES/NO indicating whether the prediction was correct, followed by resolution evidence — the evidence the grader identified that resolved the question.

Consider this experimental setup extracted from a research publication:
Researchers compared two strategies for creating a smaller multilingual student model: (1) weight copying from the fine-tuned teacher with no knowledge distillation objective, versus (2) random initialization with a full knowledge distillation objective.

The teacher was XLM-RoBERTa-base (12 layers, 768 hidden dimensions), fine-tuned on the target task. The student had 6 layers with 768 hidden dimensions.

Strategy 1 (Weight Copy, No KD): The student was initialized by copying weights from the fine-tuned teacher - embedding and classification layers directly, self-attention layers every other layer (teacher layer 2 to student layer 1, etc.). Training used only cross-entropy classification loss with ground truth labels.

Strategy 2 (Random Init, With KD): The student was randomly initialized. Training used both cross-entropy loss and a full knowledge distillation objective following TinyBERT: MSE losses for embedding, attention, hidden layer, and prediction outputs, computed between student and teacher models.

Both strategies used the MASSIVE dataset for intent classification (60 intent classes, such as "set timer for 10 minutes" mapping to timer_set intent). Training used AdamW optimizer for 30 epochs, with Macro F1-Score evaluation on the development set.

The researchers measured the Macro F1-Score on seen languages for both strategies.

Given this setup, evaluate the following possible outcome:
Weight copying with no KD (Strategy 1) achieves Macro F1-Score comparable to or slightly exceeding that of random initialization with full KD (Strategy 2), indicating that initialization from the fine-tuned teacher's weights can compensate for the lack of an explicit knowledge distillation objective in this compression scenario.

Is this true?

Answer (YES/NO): YES